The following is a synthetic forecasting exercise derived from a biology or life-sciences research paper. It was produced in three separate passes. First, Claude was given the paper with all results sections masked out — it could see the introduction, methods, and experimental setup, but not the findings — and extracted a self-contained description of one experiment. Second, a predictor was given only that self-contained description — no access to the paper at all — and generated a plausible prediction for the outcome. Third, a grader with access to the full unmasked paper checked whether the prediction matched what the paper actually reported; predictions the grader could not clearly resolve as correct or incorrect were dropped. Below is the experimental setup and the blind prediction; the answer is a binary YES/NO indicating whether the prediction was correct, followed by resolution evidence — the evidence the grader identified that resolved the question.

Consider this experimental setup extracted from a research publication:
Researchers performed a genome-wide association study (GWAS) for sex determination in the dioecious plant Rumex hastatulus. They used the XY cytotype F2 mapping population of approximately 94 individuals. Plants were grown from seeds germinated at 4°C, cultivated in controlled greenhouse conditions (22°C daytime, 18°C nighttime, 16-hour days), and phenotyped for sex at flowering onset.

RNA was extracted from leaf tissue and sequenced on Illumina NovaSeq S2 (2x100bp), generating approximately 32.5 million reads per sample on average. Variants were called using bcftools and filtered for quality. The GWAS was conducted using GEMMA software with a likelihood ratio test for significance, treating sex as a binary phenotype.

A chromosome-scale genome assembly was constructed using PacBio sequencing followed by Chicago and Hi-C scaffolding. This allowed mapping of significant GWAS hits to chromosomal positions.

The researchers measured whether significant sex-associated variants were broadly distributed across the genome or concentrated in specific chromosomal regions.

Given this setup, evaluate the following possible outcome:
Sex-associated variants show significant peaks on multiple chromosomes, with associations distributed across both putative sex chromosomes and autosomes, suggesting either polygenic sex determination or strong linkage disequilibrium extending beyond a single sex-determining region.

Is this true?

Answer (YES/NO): NO